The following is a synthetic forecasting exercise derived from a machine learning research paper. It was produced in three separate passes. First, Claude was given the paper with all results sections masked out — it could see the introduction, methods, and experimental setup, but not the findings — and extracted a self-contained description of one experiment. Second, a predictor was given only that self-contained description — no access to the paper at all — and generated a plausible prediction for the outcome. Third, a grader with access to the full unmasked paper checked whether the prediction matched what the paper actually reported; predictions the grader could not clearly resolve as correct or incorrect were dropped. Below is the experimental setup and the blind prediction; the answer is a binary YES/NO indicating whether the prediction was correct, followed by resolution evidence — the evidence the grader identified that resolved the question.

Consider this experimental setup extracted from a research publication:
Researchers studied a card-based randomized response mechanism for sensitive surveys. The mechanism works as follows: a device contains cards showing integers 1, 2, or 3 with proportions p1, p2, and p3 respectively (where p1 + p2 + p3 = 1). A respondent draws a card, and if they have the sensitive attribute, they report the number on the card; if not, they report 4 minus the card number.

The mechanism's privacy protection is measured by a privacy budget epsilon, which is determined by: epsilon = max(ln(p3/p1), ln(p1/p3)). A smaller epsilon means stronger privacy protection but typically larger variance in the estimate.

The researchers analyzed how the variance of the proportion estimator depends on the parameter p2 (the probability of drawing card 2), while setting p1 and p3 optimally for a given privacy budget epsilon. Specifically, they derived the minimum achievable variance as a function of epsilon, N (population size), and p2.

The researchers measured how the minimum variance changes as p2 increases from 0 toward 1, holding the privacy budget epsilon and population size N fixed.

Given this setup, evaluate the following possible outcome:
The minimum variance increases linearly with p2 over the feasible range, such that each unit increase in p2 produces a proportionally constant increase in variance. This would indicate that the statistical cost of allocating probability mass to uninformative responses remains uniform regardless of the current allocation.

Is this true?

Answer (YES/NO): NO